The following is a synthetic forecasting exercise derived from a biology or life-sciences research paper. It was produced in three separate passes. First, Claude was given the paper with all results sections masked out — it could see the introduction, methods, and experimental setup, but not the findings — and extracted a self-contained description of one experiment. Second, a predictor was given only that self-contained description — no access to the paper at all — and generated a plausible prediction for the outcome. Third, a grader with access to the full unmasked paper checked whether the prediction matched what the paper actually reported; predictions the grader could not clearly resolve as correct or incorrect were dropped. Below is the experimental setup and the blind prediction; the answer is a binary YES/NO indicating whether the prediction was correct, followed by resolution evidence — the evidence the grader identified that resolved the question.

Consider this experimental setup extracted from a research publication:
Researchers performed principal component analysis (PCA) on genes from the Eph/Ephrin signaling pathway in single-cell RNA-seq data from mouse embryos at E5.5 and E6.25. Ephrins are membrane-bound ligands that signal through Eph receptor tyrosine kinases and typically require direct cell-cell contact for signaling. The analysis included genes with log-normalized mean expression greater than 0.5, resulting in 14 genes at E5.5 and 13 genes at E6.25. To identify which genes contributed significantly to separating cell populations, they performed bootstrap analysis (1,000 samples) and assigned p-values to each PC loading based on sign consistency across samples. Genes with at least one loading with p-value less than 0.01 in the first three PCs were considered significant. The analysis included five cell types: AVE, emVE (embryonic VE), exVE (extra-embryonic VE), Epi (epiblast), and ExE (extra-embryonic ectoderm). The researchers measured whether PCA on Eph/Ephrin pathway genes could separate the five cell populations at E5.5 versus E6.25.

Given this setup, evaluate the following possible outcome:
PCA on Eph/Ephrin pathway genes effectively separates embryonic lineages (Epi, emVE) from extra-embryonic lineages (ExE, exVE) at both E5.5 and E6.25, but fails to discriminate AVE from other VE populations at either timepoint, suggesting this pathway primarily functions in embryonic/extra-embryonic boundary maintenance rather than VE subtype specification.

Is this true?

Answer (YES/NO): NO